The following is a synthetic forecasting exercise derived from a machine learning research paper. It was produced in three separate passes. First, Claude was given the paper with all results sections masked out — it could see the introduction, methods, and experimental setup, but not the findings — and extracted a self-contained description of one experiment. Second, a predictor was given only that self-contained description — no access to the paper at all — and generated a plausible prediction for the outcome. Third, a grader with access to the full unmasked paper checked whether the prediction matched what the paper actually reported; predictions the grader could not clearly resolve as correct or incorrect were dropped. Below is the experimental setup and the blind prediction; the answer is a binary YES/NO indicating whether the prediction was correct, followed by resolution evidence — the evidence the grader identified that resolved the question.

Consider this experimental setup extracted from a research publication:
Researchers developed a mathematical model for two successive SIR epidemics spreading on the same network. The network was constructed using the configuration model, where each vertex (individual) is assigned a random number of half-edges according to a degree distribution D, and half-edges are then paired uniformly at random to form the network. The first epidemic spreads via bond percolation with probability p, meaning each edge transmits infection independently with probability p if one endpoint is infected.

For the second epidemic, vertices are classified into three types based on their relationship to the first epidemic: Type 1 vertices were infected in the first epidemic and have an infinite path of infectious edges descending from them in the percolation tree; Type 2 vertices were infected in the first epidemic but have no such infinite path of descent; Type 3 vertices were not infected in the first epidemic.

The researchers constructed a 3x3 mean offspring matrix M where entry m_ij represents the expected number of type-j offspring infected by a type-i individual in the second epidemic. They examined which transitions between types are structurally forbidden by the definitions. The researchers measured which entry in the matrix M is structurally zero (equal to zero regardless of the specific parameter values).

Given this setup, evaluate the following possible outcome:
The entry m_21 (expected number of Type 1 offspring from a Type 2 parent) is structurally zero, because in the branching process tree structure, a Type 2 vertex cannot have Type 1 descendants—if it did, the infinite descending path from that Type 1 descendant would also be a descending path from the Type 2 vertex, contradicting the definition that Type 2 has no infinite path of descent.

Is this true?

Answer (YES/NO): NO